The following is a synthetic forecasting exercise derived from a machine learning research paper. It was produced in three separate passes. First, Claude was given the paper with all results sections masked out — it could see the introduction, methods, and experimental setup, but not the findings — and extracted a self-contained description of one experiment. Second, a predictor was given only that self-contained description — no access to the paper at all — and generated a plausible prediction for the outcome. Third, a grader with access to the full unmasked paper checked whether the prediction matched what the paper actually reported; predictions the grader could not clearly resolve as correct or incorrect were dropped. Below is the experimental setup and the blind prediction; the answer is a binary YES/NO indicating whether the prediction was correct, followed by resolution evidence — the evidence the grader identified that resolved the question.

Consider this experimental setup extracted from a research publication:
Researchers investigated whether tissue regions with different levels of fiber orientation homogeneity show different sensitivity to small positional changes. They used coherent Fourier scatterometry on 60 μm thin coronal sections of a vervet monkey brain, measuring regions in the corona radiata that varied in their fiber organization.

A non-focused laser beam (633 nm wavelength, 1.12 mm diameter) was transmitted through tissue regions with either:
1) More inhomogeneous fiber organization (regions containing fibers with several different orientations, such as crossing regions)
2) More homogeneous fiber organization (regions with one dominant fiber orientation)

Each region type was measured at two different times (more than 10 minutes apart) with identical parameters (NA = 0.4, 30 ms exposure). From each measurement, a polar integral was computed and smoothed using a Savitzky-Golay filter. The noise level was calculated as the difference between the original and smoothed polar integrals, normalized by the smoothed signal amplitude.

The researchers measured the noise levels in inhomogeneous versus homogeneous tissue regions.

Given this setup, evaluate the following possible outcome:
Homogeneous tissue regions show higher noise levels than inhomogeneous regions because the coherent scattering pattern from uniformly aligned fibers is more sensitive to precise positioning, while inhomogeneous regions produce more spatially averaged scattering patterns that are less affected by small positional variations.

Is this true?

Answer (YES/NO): NO